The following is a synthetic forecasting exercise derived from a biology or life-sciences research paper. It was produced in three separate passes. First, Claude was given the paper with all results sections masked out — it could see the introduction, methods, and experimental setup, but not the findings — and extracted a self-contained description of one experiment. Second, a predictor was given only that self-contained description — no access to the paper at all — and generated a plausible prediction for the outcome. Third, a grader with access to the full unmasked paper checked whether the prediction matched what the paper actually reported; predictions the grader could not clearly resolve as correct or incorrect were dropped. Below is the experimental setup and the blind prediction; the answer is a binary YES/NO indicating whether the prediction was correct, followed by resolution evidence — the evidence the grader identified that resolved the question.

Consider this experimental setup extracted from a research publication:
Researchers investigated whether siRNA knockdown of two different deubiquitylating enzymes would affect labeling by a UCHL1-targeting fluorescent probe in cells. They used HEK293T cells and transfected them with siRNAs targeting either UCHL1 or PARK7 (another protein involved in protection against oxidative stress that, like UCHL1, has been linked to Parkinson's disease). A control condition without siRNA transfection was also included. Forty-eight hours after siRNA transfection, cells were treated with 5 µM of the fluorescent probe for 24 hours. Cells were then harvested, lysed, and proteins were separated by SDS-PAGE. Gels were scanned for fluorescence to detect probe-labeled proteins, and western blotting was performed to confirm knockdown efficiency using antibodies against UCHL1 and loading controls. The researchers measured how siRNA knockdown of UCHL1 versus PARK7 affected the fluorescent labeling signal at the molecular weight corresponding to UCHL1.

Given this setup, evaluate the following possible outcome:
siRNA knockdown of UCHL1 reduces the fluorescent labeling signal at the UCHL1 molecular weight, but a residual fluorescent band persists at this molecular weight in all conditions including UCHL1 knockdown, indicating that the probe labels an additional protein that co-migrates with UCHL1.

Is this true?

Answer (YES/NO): NO